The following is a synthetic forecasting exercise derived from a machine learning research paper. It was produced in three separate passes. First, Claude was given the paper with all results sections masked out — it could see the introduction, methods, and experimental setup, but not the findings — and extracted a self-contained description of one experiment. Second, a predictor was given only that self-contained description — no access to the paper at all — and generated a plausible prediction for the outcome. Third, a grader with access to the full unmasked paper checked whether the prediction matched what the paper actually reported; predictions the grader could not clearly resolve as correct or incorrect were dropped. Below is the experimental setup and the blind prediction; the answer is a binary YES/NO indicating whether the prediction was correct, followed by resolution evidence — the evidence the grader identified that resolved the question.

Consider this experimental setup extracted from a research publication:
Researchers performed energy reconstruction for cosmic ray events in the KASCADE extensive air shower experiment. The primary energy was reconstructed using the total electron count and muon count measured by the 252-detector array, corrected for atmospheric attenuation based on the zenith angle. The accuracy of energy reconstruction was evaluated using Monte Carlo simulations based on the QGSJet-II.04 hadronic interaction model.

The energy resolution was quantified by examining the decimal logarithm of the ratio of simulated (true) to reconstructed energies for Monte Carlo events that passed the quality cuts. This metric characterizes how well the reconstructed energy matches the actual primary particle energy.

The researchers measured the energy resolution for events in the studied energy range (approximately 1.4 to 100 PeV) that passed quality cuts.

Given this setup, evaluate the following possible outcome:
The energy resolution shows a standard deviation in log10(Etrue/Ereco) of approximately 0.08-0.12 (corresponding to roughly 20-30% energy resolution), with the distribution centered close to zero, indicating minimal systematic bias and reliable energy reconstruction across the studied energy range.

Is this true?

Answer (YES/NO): YES